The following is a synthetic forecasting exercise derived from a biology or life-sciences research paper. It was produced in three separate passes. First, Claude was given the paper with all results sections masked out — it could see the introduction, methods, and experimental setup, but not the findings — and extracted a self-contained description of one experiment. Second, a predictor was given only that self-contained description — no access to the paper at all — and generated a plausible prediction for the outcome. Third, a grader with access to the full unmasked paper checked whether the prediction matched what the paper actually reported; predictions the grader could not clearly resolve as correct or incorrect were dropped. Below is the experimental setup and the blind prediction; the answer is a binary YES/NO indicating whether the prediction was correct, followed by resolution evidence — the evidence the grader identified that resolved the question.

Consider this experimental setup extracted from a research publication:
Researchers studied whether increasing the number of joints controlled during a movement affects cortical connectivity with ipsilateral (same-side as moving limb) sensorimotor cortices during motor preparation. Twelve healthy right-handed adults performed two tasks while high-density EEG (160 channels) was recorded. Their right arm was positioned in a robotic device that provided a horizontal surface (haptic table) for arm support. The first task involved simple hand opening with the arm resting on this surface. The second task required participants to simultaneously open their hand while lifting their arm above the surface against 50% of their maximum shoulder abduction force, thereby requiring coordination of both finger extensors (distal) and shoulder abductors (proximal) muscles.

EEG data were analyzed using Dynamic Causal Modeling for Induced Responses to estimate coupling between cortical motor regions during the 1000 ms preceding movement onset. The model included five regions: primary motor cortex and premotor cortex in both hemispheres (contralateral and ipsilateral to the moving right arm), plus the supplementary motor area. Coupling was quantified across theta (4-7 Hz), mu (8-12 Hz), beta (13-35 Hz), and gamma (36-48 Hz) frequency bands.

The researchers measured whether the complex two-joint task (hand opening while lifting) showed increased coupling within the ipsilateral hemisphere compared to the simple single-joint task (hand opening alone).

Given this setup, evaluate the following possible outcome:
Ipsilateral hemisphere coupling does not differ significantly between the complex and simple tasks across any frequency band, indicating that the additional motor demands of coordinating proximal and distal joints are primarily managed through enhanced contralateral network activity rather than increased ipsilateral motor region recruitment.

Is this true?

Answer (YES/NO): NO